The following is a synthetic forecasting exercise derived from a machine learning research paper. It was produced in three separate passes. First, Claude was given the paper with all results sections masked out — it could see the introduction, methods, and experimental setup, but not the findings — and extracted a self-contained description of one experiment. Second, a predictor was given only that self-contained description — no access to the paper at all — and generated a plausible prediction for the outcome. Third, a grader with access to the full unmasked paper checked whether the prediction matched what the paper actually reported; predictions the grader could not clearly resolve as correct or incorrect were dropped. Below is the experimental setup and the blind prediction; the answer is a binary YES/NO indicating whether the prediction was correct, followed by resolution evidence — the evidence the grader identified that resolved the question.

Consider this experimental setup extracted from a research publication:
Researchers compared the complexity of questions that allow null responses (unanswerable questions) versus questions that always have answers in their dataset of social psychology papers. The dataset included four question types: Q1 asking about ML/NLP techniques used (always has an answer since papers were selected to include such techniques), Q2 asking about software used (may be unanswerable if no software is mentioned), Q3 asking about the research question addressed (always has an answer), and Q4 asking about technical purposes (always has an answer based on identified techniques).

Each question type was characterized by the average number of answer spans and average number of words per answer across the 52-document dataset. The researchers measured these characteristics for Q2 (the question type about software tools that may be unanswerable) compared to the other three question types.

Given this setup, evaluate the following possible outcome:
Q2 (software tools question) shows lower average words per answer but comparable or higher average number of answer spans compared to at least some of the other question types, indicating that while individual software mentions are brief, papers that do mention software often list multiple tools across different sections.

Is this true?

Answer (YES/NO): YES